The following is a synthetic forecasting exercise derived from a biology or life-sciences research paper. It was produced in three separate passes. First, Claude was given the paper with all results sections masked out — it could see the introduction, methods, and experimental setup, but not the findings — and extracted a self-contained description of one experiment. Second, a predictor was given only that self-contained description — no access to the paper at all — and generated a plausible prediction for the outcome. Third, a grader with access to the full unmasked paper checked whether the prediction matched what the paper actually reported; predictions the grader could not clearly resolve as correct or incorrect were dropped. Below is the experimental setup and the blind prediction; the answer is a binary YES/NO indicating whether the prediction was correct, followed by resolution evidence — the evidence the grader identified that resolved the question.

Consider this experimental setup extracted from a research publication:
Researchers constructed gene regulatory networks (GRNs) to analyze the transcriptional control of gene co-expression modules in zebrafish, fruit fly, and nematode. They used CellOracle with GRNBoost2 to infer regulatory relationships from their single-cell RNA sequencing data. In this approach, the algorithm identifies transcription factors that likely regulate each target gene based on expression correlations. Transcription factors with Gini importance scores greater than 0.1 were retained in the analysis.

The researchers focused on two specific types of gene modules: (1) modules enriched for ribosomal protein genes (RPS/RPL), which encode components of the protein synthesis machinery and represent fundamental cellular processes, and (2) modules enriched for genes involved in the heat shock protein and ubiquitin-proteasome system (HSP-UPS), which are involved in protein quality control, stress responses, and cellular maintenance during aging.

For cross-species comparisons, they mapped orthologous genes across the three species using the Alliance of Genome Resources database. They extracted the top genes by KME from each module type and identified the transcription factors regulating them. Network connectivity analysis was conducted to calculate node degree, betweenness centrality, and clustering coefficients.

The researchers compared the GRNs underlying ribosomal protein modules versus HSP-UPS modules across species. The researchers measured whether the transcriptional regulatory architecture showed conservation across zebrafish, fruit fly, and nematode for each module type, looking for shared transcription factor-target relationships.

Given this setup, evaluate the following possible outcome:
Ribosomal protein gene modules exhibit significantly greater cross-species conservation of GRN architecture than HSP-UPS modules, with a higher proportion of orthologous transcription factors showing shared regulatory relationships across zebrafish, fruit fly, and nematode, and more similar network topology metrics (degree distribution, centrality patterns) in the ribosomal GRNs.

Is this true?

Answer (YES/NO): YES